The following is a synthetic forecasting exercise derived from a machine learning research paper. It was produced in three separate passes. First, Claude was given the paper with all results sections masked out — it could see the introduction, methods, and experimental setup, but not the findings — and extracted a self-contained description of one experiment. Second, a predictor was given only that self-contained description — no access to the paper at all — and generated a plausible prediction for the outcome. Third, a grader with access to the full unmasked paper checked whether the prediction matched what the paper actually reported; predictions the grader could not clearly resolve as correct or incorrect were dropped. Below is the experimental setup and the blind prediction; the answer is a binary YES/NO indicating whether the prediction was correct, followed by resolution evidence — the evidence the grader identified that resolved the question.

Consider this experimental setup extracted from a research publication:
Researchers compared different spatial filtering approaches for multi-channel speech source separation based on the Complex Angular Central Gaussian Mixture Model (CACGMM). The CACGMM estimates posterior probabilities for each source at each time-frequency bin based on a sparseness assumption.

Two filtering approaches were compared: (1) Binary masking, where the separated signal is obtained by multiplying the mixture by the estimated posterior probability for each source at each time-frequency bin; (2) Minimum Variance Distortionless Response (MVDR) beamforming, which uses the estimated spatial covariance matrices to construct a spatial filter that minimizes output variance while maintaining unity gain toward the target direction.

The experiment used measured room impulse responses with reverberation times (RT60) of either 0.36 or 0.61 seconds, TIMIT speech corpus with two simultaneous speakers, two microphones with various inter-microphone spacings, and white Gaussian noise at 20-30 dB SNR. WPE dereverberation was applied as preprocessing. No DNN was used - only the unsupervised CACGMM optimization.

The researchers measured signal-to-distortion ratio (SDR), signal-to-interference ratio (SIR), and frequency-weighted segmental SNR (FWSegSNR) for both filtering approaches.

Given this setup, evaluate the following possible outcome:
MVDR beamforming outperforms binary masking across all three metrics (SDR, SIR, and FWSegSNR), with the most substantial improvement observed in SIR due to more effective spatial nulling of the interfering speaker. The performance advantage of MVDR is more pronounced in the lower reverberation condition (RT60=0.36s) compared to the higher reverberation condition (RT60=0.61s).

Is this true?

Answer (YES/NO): NO